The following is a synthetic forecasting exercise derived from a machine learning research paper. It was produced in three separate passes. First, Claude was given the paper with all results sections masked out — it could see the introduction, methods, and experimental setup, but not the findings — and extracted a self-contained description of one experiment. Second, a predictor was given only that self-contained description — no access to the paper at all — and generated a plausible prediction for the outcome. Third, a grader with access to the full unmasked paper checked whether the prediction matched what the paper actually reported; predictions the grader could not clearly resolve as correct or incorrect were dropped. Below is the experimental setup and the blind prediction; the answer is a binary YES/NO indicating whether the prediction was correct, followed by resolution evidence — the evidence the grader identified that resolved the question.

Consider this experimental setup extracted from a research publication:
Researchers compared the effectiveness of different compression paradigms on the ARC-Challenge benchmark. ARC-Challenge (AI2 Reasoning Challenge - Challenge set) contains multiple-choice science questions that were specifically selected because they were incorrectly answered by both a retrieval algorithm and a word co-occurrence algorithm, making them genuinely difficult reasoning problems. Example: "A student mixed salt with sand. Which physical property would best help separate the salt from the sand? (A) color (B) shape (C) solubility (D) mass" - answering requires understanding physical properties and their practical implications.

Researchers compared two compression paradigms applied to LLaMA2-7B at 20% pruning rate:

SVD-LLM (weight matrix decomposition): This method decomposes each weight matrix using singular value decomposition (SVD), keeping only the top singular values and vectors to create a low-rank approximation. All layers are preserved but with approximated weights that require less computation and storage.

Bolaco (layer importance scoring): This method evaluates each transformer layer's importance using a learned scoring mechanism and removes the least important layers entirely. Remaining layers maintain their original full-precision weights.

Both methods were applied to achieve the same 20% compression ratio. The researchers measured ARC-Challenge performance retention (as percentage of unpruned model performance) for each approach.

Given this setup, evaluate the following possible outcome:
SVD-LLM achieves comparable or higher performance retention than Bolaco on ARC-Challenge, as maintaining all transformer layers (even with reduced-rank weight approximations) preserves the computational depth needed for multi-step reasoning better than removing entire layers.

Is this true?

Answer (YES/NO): NO